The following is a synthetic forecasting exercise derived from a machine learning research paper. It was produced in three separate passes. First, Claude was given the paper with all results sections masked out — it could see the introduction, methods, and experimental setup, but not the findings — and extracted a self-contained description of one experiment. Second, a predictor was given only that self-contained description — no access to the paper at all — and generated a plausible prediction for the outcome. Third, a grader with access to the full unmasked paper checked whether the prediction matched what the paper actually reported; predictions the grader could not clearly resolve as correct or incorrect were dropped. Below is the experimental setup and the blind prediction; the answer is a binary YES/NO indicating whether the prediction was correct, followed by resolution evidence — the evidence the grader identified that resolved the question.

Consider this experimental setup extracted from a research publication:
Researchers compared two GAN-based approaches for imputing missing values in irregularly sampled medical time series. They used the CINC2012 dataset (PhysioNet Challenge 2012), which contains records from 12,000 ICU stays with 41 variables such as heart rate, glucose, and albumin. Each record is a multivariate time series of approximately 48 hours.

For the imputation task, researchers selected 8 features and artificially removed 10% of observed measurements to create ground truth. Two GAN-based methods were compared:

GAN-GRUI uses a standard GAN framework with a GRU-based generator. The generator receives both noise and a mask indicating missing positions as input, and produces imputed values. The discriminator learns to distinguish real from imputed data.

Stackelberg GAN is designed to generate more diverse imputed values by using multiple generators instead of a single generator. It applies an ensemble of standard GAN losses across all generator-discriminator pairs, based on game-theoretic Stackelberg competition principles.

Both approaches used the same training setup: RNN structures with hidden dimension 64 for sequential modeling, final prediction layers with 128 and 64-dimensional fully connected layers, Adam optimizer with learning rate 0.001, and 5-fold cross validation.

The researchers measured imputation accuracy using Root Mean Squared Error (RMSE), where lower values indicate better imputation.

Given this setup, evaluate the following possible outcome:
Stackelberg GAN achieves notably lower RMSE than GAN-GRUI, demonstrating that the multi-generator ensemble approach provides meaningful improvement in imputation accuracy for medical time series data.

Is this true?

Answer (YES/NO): NO